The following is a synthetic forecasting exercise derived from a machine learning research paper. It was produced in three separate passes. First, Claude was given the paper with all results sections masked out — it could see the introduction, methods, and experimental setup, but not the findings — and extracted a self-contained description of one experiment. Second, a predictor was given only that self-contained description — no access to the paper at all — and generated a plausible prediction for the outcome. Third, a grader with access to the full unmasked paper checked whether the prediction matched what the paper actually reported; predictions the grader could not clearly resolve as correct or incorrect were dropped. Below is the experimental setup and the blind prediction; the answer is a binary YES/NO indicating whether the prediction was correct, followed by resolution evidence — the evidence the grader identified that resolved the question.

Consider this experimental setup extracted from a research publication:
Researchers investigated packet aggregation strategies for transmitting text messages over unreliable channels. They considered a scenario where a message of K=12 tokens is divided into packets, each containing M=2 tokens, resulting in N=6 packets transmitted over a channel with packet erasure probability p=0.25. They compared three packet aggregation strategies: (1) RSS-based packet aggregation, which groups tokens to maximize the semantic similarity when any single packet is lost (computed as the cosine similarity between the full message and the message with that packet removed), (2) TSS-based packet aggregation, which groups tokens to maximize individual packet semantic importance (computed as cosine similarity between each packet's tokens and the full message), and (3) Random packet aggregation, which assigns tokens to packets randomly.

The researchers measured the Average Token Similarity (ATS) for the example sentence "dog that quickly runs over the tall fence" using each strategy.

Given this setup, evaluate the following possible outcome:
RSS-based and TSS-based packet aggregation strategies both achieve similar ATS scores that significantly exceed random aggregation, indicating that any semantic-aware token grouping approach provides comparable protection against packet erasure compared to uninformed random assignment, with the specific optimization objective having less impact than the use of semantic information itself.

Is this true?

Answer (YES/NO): NO